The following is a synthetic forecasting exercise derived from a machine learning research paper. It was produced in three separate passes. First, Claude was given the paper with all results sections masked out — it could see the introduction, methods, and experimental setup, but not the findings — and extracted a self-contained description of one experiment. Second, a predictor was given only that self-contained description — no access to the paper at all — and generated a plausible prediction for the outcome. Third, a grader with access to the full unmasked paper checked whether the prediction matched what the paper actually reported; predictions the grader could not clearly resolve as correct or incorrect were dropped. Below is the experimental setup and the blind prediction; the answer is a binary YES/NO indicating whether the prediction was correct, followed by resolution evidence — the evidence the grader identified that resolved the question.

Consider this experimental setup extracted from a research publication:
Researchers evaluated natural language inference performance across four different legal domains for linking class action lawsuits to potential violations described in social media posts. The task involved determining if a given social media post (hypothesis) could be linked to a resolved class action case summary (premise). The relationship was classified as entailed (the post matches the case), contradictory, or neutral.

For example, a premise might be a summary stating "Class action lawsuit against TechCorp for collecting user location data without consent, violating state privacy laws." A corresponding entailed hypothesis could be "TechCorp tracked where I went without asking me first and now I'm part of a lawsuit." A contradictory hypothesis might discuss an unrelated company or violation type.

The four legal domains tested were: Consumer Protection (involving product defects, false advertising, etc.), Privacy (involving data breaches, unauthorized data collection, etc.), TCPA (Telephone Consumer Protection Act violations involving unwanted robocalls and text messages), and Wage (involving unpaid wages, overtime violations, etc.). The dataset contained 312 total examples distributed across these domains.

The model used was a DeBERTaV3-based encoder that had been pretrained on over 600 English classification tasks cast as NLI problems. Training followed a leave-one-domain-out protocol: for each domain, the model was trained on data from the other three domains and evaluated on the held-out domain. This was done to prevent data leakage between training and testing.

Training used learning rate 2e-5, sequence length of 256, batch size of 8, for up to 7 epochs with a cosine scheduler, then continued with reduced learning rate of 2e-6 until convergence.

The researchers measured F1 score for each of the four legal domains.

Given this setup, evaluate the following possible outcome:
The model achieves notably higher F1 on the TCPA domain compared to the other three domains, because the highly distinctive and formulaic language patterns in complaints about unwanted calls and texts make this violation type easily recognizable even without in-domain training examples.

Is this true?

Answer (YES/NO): NO